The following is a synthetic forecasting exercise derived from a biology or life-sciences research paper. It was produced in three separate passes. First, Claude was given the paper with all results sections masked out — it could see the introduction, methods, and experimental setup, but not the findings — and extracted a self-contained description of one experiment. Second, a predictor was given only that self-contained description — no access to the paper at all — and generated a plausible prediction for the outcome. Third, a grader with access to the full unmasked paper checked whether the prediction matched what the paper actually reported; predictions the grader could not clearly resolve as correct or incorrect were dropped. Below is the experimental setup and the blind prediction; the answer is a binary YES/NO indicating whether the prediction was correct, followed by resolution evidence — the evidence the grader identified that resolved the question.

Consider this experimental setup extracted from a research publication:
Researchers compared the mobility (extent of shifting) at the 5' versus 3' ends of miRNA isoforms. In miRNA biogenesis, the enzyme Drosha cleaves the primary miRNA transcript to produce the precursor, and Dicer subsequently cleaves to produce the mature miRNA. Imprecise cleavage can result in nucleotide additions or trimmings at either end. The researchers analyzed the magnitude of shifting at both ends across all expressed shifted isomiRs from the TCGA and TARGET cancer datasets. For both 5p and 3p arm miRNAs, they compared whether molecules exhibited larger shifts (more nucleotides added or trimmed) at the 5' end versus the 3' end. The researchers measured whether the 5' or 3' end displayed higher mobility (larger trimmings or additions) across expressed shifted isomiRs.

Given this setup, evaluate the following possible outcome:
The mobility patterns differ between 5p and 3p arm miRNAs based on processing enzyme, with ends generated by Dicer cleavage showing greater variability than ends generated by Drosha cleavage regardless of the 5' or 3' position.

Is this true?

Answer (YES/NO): NO